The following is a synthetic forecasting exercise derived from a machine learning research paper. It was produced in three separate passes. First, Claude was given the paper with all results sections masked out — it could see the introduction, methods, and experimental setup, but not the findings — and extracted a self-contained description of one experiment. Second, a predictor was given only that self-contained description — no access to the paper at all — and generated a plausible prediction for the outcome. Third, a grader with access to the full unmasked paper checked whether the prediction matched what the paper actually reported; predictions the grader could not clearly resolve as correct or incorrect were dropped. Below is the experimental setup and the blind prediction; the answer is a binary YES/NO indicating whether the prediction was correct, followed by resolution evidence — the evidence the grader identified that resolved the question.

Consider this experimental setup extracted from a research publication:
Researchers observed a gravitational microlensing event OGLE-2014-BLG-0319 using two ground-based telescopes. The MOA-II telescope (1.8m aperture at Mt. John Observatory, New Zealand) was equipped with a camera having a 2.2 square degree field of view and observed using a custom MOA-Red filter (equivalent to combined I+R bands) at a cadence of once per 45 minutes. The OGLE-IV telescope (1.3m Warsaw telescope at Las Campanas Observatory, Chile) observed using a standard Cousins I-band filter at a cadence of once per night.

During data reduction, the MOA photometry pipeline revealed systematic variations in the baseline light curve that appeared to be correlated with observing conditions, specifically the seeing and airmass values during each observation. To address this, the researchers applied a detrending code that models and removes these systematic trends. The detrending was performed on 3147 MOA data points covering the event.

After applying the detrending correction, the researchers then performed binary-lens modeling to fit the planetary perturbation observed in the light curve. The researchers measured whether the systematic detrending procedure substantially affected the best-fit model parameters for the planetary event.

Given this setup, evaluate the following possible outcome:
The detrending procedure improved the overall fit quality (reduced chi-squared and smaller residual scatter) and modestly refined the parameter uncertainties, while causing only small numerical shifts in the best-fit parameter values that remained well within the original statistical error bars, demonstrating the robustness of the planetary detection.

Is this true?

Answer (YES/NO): NO